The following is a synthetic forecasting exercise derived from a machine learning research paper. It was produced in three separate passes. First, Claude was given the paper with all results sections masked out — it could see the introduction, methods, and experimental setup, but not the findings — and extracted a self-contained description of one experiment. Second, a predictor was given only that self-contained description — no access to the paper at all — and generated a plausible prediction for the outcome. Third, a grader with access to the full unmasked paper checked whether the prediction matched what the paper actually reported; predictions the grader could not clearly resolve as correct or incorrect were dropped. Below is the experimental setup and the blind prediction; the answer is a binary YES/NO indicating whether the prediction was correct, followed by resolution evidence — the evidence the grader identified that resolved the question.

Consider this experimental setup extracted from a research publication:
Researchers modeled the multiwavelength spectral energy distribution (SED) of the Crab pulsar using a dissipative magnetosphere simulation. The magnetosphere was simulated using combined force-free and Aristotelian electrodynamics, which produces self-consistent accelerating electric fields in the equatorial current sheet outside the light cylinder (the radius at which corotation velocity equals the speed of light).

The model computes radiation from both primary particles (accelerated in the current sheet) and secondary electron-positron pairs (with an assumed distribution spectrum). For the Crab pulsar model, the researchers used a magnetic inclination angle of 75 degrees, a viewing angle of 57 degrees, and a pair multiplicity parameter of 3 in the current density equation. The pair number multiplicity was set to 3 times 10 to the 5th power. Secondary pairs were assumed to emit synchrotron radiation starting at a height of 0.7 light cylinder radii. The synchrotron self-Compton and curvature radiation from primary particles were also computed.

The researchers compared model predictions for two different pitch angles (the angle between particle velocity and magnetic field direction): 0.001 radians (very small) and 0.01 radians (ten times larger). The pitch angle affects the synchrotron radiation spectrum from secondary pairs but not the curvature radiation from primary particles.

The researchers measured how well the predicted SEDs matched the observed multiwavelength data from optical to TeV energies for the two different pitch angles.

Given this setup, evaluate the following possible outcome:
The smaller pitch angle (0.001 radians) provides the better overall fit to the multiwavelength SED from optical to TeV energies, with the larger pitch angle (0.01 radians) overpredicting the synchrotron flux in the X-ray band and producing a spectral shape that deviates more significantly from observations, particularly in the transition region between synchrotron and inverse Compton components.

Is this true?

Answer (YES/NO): NO